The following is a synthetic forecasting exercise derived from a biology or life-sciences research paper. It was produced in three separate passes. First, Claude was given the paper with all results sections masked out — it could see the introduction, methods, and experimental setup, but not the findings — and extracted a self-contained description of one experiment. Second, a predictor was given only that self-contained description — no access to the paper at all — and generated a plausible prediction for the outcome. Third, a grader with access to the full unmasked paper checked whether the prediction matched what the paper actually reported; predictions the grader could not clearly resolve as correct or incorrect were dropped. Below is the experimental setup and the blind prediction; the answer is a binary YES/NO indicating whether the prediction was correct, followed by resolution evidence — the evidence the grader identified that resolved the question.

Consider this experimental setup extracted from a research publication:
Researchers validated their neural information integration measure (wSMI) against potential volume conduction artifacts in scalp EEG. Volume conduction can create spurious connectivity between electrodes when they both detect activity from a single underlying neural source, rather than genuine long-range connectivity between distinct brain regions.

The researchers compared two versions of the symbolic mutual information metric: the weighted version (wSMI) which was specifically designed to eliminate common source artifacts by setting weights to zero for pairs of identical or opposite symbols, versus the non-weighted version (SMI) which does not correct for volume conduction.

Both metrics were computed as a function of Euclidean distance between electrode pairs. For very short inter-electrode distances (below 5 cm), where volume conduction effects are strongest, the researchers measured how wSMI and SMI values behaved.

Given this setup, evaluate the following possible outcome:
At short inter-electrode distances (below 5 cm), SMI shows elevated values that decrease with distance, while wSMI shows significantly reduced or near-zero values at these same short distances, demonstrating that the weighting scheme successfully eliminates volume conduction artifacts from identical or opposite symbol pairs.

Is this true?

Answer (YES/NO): YES